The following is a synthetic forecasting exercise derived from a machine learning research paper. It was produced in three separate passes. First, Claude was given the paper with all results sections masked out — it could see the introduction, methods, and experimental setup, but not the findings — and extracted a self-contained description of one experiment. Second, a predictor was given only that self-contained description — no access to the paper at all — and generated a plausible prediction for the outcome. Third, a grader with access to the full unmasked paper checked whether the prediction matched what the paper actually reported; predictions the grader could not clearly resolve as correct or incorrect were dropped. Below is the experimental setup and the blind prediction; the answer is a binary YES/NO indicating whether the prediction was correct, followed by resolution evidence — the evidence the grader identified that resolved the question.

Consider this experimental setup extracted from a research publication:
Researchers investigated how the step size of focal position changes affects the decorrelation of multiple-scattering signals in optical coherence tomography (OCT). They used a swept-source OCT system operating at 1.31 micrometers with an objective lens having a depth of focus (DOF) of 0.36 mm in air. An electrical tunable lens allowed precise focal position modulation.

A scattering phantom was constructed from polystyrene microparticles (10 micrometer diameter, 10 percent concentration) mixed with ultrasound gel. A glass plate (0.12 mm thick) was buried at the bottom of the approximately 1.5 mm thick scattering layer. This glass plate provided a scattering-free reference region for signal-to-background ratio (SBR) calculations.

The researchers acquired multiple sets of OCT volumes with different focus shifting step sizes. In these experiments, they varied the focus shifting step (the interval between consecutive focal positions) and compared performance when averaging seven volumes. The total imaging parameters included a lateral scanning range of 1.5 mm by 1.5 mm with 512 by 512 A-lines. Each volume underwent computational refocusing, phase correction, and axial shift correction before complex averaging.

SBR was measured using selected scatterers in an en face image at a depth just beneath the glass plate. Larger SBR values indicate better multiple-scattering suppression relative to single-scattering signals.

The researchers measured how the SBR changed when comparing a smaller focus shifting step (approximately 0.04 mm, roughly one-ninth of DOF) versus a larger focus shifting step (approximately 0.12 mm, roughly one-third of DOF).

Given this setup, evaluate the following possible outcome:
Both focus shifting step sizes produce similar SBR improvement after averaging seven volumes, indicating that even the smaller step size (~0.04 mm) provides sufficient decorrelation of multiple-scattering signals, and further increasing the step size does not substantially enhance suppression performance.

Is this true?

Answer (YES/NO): NO